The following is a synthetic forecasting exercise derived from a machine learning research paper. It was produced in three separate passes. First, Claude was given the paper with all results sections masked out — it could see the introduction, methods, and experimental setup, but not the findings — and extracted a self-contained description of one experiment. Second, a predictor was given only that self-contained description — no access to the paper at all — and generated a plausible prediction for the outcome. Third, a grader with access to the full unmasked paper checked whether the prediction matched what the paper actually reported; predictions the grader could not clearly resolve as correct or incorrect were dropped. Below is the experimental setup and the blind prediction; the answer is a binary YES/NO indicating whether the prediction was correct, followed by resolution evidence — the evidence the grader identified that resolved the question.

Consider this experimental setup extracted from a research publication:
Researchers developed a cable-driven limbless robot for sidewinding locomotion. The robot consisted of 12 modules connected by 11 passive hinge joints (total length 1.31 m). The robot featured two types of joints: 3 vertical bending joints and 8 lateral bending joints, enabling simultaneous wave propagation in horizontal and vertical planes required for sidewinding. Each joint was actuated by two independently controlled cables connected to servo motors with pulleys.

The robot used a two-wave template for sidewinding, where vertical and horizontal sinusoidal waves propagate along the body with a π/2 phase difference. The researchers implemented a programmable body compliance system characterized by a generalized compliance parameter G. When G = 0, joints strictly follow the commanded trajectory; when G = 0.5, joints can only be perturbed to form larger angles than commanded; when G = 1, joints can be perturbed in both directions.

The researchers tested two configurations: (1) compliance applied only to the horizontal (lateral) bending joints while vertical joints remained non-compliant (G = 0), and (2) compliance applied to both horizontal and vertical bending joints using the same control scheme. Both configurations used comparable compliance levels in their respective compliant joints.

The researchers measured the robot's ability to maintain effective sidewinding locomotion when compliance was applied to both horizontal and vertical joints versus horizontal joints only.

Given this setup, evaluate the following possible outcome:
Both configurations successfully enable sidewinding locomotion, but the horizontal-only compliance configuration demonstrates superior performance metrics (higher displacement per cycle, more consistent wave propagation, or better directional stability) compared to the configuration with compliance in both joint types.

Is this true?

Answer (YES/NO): NO